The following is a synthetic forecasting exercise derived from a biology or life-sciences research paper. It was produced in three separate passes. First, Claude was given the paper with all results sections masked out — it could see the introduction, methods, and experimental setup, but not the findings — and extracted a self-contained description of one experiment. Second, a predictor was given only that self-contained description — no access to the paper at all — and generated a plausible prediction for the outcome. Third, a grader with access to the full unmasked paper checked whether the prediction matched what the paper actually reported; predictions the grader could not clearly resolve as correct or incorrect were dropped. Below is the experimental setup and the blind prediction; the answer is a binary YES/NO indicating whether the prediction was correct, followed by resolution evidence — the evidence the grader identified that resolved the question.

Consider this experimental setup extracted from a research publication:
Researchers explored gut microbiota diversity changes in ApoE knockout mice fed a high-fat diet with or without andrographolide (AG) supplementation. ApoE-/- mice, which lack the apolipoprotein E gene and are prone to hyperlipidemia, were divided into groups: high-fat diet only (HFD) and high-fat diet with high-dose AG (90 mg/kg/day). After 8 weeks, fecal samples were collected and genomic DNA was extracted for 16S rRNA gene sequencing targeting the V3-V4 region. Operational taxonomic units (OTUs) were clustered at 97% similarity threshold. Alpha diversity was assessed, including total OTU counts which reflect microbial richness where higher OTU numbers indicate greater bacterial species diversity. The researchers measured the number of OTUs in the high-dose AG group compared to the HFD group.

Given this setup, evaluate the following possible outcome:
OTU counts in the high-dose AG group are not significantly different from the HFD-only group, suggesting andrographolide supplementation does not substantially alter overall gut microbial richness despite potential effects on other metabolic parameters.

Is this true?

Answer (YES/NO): NO